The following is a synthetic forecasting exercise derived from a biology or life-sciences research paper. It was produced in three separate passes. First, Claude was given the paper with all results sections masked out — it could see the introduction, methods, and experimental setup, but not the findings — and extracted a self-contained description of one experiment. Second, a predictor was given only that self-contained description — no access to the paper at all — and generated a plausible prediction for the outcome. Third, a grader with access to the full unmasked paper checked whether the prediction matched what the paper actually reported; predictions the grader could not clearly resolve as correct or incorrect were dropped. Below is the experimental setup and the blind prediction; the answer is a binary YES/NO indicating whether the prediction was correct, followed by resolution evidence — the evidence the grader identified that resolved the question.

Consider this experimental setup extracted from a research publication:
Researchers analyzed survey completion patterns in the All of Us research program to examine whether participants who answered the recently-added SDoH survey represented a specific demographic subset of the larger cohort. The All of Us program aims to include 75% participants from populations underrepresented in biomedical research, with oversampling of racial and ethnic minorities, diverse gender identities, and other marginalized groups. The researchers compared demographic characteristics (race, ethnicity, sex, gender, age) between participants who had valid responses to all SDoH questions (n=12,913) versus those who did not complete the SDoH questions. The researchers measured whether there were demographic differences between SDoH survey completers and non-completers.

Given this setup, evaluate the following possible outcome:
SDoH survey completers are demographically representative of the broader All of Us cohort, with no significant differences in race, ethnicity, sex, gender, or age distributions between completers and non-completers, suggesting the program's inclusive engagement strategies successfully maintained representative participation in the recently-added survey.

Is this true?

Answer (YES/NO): NO